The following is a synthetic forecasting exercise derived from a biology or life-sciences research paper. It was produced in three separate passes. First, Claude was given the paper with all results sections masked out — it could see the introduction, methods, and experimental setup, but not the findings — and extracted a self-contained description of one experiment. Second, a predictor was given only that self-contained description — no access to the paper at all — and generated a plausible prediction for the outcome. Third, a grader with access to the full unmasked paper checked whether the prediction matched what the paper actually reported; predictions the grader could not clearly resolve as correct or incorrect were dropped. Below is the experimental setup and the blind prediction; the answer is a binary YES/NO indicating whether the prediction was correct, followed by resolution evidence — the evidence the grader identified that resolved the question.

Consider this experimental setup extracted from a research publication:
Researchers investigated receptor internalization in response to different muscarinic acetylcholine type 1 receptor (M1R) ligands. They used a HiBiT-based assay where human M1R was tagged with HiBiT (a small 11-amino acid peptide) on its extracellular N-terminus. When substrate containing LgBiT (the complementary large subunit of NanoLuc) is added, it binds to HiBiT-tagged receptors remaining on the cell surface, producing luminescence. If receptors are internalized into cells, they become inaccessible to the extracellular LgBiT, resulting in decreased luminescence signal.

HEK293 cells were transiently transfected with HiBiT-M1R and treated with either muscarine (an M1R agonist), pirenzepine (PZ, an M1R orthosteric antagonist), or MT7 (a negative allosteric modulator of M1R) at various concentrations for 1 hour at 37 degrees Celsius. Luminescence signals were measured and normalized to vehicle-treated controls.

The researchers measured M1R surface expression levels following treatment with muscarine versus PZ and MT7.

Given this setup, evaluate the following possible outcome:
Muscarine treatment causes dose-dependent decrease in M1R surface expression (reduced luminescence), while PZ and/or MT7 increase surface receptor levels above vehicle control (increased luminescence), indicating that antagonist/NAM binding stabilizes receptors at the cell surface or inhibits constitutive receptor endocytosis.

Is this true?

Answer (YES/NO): YES